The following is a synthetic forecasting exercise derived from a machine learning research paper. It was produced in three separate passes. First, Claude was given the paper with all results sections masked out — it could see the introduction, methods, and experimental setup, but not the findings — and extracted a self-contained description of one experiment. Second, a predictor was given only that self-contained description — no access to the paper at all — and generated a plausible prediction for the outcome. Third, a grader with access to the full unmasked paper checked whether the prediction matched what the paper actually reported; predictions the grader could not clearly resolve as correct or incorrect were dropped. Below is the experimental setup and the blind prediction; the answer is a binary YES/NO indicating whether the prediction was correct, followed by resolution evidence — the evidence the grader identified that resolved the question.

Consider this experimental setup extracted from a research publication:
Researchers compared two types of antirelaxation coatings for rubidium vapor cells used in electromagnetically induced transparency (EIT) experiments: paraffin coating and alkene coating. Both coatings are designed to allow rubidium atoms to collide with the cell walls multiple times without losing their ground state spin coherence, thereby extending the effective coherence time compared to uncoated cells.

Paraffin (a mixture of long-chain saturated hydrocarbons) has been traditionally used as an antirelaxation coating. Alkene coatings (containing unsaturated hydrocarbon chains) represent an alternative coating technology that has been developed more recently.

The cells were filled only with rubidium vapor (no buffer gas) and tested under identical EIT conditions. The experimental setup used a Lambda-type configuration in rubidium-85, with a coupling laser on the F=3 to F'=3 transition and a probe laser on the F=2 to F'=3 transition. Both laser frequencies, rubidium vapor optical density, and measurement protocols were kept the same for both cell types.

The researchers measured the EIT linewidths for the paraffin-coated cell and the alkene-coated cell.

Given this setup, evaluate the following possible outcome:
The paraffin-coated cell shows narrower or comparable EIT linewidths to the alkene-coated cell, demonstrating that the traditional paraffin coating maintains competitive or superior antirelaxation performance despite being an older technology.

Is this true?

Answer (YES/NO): NO